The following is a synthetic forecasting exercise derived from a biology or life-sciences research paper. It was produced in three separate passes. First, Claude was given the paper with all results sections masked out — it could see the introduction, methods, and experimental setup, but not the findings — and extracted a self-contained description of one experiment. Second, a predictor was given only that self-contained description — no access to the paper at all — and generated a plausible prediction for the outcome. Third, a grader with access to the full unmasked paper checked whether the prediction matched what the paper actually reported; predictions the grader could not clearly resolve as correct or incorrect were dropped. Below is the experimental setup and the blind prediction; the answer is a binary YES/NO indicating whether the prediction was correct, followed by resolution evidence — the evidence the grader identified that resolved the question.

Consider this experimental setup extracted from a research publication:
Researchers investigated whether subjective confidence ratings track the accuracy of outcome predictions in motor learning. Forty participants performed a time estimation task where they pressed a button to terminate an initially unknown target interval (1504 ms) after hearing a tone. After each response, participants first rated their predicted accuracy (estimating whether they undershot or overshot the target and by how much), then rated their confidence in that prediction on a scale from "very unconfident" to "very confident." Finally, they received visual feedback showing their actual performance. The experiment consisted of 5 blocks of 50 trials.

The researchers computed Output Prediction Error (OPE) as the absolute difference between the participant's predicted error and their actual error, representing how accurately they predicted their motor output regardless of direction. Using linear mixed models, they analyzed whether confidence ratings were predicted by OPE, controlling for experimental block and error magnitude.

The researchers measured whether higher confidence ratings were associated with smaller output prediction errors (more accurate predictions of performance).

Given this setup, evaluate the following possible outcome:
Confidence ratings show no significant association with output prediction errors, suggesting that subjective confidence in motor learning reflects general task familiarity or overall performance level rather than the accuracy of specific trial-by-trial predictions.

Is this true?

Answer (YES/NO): NO